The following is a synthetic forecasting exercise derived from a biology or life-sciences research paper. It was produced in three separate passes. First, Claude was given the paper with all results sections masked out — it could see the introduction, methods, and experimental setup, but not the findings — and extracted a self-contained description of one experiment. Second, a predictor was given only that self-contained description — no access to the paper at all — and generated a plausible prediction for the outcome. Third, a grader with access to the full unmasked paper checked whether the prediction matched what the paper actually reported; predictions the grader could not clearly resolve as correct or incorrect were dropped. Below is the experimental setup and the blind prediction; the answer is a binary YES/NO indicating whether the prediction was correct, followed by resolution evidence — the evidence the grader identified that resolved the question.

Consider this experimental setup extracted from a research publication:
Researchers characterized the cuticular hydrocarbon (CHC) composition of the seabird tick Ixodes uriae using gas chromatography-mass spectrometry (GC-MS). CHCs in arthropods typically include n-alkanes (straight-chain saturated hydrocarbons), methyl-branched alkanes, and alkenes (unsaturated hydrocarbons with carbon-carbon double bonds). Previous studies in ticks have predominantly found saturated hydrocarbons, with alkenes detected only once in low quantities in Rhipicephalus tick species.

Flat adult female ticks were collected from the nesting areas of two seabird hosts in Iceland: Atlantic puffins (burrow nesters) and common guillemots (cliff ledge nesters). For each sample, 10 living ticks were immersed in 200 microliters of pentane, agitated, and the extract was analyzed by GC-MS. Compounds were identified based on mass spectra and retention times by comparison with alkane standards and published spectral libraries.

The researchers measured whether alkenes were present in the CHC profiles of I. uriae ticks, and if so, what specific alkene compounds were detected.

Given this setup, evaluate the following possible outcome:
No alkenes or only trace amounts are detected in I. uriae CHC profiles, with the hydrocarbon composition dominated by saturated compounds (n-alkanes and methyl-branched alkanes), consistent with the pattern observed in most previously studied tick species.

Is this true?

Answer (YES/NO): NO